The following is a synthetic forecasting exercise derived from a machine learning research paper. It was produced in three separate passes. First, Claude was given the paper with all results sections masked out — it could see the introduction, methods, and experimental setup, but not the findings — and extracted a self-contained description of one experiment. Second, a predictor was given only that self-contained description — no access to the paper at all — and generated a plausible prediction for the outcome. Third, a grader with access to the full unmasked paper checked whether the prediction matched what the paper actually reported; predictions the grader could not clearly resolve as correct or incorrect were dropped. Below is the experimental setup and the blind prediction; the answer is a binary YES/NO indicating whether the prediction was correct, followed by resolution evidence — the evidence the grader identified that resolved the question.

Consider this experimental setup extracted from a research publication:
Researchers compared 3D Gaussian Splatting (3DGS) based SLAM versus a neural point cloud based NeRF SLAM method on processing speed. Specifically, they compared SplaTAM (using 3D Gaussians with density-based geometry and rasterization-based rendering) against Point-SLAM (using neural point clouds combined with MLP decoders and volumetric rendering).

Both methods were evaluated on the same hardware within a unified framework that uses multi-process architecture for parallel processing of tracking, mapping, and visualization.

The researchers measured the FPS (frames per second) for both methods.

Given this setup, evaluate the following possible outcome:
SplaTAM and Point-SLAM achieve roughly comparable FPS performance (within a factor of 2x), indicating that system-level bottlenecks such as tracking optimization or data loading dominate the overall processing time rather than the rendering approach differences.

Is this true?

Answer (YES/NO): NO